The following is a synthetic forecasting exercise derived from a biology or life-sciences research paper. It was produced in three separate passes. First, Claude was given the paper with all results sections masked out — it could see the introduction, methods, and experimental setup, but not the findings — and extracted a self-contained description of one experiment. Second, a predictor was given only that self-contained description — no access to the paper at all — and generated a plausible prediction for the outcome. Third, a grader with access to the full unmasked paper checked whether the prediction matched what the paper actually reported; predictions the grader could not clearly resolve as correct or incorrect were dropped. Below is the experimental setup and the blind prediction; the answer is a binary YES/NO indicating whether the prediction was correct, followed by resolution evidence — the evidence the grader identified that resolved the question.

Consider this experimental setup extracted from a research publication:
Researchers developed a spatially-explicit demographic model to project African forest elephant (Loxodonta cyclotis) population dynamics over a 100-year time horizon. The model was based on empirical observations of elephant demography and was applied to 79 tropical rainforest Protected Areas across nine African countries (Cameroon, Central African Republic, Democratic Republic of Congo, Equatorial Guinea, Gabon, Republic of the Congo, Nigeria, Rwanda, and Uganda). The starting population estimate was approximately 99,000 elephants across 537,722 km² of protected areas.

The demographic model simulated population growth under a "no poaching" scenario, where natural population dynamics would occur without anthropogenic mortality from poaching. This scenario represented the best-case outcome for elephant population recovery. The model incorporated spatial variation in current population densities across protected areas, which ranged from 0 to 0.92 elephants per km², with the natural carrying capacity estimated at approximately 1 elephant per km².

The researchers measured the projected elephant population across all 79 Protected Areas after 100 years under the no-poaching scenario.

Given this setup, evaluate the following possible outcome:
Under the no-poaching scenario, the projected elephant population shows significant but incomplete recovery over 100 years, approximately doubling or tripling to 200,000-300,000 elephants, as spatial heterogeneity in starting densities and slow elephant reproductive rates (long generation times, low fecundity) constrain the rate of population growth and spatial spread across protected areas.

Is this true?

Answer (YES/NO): NO